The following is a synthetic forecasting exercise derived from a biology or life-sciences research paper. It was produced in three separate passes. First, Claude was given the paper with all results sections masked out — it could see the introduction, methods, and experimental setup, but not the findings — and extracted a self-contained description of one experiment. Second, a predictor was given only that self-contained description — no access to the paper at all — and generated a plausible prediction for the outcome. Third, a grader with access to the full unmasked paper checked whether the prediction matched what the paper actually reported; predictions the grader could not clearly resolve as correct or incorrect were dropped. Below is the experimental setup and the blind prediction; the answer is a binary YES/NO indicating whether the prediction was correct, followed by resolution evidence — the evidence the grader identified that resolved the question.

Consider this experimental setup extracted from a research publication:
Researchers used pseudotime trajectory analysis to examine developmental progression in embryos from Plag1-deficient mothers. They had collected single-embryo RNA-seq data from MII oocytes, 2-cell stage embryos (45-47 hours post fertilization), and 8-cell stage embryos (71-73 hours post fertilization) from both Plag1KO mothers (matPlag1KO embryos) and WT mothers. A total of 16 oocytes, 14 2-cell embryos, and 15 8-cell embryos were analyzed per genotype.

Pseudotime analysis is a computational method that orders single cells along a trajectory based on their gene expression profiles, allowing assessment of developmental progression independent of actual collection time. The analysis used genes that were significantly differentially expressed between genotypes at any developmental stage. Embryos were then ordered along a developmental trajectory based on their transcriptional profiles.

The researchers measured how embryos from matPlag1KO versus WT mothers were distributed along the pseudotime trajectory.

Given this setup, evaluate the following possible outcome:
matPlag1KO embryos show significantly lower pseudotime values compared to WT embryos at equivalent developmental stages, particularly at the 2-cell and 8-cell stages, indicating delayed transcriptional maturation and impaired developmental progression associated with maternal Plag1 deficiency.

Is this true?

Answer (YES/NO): NO